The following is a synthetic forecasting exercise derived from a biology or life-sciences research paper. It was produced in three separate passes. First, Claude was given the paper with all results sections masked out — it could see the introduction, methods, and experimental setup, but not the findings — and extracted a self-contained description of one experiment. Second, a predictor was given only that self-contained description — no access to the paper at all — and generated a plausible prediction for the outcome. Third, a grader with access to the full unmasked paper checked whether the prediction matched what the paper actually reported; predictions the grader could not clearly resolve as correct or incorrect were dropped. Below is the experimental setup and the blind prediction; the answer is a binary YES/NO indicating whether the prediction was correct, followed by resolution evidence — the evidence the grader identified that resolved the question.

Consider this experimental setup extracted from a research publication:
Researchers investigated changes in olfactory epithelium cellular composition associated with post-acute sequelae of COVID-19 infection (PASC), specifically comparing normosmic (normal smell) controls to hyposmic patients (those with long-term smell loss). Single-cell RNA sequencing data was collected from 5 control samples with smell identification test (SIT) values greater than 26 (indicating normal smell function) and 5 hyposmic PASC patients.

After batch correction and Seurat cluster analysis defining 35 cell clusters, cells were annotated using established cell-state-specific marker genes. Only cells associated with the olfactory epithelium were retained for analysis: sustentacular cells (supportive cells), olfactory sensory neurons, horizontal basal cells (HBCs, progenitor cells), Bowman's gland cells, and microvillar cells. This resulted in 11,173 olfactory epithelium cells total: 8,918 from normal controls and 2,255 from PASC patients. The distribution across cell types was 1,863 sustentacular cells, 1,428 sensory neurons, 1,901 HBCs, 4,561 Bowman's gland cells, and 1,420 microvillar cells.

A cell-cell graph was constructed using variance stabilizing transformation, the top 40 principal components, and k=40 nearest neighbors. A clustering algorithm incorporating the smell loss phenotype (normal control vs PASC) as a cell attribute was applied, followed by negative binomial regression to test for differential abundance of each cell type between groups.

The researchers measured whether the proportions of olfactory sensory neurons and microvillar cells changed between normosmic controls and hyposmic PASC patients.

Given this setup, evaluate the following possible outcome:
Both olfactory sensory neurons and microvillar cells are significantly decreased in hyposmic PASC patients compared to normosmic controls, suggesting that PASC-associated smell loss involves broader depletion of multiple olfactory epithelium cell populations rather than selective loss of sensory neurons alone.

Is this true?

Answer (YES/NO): NO